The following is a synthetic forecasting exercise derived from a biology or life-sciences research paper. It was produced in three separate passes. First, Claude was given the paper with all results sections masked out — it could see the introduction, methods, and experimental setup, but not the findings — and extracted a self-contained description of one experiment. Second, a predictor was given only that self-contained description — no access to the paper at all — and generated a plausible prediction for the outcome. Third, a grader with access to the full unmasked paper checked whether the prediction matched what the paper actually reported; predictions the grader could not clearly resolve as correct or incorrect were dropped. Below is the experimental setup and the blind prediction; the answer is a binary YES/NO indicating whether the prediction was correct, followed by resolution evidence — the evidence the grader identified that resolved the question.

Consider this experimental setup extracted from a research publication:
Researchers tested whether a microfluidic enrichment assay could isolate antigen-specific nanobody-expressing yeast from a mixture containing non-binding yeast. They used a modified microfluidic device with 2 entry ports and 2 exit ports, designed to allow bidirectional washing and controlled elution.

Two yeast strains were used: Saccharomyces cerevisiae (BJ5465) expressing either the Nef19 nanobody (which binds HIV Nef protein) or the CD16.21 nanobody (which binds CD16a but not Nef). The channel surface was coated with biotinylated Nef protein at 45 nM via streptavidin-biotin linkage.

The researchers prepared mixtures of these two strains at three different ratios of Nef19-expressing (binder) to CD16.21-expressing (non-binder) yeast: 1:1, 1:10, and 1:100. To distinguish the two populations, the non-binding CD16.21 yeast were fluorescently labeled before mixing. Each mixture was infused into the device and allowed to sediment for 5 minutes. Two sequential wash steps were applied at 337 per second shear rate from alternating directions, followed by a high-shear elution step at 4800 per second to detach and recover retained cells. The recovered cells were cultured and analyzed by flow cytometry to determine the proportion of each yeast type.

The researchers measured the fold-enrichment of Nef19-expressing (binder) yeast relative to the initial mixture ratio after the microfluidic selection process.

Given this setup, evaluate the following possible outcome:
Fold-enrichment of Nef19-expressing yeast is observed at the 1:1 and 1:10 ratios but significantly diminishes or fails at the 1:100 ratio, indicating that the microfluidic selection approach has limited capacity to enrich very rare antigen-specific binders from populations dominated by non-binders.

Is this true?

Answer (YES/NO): NO